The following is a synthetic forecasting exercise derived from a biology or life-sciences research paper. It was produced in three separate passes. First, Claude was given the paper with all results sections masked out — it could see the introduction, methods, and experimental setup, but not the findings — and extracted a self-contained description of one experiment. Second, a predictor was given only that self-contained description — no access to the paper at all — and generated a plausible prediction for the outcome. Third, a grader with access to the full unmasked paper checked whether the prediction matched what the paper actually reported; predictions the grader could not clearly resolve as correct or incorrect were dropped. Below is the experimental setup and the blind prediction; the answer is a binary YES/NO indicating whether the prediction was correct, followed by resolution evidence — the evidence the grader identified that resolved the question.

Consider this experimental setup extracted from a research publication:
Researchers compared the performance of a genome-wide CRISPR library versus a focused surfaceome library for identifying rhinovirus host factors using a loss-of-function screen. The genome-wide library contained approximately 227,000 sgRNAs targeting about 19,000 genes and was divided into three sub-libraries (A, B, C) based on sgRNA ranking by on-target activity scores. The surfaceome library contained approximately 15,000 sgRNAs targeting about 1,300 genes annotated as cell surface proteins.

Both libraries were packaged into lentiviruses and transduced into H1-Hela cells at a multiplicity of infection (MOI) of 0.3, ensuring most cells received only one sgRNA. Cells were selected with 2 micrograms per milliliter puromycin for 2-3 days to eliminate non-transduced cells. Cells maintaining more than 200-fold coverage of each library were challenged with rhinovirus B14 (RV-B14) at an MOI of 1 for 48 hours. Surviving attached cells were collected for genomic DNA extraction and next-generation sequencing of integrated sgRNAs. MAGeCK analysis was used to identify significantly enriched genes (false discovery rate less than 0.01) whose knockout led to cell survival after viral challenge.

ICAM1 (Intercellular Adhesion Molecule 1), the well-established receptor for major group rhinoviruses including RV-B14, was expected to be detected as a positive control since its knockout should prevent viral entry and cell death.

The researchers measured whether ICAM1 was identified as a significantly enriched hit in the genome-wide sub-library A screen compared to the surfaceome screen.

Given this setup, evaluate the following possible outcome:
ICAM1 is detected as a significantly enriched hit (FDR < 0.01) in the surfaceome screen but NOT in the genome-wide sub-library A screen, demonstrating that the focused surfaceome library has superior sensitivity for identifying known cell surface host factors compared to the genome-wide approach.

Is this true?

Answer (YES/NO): NO